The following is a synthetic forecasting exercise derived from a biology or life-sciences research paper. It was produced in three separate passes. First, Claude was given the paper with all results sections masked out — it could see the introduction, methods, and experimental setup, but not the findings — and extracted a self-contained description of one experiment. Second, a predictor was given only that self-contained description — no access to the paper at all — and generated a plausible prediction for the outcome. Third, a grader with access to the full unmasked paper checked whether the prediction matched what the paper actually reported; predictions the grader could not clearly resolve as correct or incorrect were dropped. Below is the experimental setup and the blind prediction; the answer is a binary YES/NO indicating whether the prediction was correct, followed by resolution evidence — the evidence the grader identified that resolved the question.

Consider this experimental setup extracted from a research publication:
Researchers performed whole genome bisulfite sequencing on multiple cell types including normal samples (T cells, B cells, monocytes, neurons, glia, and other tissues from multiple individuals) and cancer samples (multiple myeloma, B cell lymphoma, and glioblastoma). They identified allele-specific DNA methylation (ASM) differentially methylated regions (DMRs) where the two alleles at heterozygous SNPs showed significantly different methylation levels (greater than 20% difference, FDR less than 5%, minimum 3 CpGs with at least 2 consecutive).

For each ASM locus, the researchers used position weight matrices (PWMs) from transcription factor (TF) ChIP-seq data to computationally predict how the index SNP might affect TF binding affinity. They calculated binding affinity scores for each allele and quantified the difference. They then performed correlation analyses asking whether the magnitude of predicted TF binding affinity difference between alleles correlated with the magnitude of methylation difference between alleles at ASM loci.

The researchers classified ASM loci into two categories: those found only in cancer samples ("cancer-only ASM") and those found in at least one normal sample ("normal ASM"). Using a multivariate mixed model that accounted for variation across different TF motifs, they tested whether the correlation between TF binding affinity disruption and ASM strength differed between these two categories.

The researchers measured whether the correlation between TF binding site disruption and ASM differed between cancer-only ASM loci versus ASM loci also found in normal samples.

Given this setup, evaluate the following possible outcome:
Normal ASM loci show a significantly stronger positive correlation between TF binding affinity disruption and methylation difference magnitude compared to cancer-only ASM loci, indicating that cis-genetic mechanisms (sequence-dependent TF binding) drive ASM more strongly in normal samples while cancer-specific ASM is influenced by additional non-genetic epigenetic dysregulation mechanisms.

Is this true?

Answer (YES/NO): NO